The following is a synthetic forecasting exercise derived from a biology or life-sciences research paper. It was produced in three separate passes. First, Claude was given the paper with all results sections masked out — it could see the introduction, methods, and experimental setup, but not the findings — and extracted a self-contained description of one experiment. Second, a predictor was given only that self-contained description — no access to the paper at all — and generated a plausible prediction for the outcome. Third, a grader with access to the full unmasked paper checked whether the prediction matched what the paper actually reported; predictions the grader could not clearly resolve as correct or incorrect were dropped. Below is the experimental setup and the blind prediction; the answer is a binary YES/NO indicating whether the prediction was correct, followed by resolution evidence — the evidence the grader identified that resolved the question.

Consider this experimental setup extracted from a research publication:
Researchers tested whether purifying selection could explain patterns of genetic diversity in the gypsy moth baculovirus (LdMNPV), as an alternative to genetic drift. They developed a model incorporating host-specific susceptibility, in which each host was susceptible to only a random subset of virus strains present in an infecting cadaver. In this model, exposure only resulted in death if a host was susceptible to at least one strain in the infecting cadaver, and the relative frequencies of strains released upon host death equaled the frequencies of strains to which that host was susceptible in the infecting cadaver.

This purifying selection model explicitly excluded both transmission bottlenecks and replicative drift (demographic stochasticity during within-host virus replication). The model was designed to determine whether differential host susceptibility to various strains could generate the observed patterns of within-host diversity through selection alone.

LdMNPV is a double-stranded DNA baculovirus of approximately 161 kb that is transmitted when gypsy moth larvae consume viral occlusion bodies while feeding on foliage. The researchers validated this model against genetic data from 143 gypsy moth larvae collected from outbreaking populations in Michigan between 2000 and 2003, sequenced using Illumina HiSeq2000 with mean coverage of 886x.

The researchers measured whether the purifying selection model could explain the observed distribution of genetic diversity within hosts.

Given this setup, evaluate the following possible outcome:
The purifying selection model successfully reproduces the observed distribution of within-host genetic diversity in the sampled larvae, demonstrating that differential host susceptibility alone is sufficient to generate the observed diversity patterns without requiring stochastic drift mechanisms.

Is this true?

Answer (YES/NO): NO